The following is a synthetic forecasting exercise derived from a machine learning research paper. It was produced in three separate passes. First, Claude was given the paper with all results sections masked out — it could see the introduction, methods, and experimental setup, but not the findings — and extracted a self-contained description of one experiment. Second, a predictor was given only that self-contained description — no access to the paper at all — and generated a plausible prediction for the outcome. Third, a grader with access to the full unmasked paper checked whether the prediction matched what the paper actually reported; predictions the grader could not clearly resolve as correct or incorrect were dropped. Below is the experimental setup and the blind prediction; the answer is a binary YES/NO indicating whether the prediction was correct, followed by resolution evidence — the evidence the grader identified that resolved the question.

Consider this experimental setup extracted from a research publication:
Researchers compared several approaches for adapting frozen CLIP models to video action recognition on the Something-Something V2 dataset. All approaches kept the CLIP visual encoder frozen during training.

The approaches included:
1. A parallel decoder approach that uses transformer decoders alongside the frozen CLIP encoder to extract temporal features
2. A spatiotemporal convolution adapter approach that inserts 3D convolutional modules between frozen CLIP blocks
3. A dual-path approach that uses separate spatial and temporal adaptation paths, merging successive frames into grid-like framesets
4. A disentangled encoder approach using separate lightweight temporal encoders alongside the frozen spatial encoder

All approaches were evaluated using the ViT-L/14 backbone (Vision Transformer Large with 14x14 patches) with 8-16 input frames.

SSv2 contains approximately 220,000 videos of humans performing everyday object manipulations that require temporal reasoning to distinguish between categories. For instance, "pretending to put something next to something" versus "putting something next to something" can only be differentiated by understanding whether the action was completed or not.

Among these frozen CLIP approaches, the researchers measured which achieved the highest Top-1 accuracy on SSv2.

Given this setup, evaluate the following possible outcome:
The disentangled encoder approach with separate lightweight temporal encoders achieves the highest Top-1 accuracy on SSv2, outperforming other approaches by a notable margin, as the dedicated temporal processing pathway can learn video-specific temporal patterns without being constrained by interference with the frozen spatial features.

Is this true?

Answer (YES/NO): YES